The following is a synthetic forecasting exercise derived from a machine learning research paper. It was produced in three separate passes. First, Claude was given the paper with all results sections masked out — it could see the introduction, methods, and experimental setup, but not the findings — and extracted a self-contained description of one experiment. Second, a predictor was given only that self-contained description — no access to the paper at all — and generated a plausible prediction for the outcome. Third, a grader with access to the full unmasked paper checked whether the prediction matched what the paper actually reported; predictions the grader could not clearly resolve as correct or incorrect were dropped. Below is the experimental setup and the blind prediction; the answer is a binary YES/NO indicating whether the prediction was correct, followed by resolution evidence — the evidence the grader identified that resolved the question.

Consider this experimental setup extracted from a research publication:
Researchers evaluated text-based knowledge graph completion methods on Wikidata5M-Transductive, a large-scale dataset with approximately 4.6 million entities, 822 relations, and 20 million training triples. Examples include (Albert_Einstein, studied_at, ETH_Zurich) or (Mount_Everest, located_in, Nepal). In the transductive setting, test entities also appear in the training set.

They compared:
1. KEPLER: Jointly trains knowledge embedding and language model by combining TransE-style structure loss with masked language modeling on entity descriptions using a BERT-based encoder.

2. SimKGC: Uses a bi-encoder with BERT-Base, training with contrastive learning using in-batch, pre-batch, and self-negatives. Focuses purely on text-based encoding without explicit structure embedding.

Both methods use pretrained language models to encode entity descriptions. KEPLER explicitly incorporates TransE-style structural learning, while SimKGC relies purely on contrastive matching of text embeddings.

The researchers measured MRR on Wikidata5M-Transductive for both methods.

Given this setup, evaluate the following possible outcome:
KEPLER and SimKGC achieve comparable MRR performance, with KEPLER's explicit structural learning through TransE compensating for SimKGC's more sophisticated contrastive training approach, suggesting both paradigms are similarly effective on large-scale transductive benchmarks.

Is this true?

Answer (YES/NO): NO